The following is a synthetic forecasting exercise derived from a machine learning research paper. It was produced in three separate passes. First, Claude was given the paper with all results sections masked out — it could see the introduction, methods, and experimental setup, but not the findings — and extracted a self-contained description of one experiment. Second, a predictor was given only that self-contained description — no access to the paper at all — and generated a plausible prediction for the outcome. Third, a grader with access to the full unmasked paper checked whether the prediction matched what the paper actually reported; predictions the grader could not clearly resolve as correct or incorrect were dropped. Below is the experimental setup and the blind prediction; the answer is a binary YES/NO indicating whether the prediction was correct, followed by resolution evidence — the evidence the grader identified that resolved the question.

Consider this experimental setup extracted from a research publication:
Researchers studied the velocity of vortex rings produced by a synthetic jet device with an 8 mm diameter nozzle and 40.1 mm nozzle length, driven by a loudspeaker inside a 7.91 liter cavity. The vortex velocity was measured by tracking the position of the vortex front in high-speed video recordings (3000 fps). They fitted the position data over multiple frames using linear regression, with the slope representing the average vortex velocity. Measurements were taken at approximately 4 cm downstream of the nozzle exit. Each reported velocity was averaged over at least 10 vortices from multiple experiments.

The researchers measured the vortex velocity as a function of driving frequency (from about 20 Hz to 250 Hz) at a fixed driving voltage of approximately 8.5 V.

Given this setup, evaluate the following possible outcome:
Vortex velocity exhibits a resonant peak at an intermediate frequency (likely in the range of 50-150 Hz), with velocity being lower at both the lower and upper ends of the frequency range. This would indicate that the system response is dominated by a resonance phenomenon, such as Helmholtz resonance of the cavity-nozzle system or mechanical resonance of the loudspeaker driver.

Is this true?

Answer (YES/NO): YES